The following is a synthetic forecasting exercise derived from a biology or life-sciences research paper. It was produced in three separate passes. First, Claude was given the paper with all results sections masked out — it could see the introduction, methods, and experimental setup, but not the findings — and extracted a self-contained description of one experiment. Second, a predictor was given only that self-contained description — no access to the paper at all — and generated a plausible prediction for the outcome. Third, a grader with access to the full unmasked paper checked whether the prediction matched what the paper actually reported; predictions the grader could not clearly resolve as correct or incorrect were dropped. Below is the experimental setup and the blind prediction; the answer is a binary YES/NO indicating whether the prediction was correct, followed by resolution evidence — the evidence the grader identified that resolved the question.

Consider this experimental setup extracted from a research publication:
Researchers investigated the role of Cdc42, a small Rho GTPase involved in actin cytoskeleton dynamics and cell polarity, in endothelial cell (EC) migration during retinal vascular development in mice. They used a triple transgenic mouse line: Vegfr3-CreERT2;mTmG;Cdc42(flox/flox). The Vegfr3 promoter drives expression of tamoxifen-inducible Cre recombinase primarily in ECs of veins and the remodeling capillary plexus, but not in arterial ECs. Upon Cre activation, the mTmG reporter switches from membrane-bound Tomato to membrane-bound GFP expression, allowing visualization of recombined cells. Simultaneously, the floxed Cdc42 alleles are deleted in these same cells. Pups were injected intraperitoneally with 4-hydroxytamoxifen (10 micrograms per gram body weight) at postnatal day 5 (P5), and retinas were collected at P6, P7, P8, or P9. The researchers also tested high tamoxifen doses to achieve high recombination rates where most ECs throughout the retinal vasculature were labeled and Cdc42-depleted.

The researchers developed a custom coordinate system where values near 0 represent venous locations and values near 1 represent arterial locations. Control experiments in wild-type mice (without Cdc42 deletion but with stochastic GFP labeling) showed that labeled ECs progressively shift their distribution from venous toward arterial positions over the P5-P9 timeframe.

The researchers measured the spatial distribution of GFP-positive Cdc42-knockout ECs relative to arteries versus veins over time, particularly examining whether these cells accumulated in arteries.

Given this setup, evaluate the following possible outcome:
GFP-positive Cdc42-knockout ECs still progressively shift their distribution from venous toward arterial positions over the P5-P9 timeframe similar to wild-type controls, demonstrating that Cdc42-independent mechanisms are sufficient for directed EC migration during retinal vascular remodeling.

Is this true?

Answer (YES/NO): NO